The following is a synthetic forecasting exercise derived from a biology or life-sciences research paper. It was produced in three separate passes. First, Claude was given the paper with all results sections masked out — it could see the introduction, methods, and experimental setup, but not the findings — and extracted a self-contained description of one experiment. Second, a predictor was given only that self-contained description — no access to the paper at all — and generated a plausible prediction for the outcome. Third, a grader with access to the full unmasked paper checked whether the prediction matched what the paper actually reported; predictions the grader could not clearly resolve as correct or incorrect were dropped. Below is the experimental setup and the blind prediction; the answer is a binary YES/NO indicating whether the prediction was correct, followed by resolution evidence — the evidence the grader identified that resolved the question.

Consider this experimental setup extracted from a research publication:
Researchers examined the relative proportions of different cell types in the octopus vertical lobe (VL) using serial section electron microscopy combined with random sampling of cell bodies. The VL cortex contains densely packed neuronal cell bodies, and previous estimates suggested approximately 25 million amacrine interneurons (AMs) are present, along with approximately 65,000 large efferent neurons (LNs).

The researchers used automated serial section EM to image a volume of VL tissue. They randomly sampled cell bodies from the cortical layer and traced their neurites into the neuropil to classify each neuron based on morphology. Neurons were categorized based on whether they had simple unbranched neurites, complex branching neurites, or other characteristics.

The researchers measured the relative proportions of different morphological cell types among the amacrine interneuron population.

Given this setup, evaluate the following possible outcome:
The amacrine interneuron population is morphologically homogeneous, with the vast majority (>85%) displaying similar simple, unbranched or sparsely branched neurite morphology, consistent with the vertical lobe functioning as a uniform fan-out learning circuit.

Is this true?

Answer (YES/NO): NO